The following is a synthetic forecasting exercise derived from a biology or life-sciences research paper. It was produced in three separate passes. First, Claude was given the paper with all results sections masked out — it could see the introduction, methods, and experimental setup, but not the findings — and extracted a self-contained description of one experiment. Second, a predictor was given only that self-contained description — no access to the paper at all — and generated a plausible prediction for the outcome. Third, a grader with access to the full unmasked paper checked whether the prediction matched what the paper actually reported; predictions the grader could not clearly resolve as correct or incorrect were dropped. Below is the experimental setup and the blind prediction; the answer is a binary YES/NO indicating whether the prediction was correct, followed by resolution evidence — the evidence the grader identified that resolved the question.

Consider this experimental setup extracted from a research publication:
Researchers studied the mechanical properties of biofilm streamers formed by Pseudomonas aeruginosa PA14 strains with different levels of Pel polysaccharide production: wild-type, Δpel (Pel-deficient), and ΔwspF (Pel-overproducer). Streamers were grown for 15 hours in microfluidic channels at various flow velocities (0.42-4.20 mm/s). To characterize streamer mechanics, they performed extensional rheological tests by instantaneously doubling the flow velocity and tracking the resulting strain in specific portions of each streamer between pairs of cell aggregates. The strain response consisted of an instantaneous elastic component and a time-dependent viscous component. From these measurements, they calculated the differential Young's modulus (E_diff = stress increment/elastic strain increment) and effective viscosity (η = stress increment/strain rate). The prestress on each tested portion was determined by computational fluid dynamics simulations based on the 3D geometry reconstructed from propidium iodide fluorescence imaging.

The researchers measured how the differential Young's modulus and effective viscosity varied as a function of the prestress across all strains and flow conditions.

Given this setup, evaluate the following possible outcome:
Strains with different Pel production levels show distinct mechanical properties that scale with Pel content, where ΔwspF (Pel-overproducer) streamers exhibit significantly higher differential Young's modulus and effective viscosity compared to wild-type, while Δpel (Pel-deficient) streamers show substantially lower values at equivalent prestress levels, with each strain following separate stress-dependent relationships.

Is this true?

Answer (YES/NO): NO